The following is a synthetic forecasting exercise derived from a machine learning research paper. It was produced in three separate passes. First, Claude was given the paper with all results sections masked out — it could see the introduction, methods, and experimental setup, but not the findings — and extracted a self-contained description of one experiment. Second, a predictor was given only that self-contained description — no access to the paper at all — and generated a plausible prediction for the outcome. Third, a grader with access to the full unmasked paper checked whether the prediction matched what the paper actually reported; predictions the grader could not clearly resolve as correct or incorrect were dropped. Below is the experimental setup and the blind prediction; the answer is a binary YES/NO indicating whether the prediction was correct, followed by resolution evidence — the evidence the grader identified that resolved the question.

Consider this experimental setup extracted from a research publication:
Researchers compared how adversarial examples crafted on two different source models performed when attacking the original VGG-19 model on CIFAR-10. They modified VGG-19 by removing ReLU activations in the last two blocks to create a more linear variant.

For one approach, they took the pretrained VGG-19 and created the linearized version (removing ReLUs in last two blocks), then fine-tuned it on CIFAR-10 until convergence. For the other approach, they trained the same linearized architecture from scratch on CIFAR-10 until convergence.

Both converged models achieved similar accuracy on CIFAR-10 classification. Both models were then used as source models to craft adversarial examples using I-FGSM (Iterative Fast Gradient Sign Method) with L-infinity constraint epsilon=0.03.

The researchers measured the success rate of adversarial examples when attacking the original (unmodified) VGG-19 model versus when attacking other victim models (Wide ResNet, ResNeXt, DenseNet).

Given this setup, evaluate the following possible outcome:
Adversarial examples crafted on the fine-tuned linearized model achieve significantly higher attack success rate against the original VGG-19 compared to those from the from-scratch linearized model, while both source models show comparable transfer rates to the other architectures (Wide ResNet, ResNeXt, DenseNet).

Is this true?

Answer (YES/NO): YES